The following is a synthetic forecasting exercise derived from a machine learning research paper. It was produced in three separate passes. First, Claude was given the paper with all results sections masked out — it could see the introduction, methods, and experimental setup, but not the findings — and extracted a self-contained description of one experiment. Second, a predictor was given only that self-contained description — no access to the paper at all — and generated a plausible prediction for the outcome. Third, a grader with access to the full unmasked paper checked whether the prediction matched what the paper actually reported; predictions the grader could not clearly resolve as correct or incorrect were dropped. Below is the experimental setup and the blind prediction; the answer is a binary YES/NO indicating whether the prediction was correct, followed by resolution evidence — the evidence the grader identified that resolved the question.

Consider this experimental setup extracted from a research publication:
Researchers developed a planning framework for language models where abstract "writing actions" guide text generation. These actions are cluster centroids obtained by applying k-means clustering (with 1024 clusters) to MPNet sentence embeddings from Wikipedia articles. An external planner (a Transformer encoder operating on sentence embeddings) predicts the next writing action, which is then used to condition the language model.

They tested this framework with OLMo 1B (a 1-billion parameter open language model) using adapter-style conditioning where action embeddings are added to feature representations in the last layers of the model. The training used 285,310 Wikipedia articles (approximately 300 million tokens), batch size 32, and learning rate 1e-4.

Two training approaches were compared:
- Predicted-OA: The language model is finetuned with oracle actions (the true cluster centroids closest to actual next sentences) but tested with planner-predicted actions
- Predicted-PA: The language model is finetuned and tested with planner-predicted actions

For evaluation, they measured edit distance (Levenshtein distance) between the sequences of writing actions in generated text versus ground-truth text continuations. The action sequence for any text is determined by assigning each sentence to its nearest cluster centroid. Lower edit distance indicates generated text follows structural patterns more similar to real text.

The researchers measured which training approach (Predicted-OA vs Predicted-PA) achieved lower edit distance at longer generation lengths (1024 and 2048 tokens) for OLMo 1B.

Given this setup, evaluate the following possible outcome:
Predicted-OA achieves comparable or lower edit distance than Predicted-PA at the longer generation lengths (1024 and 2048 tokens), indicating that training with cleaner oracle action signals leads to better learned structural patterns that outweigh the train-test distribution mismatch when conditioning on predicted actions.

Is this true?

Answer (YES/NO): NO